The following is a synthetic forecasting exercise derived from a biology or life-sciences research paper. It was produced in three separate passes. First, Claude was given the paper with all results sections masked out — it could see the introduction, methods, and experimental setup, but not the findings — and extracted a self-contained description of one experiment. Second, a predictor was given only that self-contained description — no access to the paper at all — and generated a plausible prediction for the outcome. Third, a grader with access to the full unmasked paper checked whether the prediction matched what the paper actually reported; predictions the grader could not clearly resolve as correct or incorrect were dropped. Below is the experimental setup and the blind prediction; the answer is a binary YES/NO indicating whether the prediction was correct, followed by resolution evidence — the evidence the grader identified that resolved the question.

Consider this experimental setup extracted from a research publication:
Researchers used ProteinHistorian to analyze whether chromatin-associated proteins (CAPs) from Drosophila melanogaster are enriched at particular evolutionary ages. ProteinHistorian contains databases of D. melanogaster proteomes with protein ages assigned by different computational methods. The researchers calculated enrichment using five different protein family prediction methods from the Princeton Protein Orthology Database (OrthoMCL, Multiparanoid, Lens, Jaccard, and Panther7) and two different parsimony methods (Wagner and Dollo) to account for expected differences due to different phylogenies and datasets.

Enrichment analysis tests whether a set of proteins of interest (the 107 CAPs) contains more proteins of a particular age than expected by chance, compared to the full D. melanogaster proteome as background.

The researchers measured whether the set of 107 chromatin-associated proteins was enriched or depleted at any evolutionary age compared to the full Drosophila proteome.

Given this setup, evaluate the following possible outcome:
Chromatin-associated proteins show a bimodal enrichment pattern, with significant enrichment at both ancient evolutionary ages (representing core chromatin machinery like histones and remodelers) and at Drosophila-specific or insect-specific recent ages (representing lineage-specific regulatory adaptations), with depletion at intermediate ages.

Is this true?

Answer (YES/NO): NO